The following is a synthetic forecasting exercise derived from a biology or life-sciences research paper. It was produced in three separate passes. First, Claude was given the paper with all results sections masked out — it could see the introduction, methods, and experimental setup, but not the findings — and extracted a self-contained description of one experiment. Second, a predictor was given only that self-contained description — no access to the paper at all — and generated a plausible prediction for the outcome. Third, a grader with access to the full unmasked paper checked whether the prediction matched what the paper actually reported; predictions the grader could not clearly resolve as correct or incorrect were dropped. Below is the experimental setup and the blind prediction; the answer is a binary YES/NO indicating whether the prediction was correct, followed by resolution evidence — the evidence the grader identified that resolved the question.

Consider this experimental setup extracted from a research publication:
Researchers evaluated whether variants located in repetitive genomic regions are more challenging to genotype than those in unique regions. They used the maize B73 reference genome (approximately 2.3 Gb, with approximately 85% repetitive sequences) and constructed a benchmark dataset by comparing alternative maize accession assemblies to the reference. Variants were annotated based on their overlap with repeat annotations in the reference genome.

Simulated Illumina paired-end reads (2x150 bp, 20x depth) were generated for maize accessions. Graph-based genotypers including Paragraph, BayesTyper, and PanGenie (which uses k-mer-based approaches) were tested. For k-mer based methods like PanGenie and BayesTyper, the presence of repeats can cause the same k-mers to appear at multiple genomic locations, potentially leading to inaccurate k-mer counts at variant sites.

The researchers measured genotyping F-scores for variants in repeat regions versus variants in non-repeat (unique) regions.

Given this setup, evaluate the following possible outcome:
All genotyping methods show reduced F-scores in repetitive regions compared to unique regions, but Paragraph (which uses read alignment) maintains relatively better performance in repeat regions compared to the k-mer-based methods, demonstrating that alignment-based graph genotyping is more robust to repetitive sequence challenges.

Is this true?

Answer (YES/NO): NO